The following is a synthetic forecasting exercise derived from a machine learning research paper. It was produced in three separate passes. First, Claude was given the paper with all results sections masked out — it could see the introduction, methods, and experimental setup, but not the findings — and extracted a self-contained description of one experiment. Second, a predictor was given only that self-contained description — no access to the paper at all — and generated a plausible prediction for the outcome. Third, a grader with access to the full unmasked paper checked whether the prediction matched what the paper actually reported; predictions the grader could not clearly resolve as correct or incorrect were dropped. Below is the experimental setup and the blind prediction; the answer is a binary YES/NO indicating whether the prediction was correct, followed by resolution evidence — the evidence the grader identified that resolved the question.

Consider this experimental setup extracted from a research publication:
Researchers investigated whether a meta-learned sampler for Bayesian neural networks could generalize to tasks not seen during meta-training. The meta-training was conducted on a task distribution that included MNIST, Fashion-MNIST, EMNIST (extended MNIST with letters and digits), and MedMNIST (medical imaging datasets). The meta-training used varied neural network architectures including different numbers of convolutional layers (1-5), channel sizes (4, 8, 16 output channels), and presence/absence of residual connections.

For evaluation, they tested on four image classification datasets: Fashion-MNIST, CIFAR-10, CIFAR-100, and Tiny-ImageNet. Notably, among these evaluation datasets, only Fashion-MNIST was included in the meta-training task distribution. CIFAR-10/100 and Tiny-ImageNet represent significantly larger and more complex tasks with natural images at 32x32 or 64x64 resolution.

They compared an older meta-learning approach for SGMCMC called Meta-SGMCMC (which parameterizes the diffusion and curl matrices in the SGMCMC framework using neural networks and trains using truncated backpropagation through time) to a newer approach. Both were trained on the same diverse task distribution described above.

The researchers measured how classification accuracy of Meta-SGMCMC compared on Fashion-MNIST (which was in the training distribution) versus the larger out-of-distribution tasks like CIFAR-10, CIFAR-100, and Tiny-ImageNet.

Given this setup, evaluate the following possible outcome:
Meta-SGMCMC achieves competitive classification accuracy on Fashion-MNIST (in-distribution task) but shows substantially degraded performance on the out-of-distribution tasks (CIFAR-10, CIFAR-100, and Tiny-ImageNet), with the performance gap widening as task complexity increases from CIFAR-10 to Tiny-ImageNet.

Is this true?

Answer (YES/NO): NO